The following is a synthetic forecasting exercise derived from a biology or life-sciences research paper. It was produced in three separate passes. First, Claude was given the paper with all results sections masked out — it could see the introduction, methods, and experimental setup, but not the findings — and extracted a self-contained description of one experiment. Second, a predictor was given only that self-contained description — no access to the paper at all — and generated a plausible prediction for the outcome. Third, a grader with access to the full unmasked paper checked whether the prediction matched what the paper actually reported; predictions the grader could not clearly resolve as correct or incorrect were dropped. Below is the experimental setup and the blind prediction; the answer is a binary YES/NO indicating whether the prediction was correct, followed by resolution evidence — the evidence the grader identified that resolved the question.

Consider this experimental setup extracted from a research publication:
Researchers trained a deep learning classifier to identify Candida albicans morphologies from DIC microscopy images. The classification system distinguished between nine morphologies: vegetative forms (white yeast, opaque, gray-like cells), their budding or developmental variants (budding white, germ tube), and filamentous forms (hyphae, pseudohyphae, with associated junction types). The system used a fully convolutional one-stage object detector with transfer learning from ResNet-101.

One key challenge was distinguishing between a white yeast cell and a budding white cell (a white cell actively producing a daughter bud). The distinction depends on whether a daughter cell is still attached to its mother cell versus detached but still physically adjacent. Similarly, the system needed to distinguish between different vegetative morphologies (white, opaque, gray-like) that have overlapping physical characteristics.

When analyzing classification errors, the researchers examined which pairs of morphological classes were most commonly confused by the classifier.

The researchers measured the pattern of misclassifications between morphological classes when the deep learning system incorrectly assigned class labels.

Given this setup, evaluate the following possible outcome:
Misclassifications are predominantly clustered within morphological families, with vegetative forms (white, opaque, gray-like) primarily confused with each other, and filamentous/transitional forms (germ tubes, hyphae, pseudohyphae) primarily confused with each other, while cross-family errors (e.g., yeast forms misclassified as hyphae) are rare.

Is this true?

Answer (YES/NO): YES